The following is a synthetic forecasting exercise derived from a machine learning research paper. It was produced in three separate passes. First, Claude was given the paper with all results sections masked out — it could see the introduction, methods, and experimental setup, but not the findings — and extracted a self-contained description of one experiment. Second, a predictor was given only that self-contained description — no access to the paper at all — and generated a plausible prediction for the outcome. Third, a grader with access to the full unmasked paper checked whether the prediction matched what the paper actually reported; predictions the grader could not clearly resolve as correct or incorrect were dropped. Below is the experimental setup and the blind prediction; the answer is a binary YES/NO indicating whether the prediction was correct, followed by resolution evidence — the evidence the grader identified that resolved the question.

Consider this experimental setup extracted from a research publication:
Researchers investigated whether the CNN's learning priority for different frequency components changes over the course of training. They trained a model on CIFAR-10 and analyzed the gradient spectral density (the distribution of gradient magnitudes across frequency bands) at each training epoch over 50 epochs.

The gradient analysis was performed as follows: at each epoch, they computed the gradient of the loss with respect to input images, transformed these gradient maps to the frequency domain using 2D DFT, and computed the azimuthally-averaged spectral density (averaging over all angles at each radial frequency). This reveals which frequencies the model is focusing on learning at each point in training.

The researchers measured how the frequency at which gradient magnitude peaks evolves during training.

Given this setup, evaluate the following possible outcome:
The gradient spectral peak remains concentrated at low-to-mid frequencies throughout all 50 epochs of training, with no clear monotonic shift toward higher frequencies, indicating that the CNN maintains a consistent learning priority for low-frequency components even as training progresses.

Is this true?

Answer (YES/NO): NO